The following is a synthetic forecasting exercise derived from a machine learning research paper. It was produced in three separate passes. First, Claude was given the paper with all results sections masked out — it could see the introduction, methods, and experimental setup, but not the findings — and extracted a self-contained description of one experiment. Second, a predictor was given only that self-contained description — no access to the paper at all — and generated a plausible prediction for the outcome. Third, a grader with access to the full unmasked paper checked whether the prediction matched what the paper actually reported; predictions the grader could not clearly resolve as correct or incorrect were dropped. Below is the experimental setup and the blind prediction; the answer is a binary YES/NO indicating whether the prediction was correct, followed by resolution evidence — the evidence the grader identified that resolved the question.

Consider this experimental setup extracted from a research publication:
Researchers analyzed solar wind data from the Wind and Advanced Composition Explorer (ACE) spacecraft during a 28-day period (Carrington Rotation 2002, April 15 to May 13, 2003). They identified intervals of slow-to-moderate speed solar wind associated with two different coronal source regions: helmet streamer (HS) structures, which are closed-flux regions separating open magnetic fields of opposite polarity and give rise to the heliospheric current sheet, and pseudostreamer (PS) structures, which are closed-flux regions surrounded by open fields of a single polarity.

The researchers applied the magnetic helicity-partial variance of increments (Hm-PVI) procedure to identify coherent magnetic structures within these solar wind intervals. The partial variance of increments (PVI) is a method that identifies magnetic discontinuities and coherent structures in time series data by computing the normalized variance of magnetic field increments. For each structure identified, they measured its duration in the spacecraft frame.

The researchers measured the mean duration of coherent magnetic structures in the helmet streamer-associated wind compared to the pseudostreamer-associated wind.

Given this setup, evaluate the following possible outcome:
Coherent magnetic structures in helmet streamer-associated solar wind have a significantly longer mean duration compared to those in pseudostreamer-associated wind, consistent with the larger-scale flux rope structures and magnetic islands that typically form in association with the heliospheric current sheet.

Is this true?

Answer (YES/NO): NO